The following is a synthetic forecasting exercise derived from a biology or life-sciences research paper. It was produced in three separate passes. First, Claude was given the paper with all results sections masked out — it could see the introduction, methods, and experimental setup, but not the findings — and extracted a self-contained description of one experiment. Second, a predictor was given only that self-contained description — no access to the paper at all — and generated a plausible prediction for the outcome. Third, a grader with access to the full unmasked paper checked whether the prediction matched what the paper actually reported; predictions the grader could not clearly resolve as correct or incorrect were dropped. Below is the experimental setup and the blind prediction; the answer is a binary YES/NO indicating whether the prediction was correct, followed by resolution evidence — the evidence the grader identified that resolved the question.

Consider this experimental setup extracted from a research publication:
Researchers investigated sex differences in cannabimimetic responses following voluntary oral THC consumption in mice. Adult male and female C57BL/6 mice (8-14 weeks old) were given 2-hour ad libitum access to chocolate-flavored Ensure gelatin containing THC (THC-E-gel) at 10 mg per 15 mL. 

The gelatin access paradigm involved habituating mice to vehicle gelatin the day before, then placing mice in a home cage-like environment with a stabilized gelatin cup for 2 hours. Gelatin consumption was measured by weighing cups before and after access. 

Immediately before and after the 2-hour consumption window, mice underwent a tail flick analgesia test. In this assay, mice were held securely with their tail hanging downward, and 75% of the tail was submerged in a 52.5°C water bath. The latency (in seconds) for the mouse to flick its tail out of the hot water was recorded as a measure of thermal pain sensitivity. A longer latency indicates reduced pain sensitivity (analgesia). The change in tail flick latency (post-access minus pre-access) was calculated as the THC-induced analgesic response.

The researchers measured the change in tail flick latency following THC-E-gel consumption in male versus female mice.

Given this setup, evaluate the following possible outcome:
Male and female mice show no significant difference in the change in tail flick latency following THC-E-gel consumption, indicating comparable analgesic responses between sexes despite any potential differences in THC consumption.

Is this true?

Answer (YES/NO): YES